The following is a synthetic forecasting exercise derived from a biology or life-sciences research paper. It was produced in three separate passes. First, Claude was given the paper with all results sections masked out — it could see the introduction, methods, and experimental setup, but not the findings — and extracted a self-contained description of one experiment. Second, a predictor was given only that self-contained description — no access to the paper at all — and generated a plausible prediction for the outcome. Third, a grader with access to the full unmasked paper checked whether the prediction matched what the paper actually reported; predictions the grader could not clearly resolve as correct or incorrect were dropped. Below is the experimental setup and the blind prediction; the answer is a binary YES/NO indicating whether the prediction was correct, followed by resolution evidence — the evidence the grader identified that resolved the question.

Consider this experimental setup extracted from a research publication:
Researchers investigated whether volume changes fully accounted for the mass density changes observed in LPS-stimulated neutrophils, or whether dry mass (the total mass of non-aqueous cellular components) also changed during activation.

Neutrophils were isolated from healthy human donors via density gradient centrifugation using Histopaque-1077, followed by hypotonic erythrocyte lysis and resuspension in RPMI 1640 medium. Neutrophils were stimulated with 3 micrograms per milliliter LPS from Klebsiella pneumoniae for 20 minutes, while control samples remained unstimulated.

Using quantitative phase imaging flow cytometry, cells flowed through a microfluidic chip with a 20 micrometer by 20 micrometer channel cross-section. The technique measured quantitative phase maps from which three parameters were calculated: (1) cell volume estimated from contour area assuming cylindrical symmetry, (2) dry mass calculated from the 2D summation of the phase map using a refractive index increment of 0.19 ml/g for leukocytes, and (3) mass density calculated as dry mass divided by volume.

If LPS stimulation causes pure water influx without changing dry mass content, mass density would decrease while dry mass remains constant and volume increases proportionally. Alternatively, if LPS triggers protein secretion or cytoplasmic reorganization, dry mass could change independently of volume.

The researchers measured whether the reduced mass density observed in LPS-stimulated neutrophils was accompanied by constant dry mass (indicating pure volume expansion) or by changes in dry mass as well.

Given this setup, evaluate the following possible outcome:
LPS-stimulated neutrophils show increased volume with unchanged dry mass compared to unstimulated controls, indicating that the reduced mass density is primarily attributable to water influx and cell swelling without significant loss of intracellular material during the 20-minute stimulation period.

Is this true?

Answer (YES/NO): YES